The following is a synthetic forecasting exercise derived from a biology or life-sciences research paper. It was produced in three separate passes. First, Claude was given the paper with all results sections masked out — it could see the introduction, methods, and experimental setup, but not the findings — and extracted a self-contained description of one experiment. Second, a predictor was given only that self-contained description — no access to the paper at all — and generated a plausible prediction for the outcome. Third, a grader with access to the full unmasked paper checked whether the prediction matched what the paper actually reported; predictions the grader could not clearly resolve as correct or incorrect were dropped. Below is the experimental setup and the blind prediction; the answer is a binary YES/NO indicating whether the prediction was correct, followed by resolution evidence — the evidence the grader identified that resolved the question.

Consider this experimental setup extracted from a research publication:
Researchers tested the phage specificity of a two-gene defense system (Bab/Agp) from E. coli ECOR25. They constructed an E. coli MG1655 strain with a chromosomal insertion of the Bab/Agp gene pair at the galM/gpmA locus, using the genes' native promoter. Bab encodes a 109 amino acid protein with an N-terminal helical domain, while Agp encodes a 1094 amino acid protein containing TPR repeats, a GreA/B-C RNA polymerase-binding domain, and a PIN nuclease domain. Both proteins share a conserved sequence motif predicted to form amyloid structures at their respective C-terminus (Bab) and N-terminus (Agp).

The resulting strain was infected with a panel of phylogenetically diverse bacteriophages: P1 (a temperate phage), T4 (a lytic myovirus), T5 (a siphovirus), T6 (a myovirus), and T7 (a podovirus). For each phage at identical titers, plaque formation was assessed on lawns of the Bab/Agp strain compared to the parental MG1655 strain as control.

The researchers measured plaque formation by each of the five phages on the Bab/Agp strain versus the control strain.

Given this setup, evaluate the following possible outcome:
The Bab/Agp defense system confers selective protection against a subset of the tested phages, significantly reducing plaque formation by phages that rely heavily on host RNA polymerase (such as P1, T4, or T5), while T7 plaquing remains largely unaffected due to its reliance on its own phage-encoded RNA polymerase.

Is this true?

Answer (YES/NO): NO